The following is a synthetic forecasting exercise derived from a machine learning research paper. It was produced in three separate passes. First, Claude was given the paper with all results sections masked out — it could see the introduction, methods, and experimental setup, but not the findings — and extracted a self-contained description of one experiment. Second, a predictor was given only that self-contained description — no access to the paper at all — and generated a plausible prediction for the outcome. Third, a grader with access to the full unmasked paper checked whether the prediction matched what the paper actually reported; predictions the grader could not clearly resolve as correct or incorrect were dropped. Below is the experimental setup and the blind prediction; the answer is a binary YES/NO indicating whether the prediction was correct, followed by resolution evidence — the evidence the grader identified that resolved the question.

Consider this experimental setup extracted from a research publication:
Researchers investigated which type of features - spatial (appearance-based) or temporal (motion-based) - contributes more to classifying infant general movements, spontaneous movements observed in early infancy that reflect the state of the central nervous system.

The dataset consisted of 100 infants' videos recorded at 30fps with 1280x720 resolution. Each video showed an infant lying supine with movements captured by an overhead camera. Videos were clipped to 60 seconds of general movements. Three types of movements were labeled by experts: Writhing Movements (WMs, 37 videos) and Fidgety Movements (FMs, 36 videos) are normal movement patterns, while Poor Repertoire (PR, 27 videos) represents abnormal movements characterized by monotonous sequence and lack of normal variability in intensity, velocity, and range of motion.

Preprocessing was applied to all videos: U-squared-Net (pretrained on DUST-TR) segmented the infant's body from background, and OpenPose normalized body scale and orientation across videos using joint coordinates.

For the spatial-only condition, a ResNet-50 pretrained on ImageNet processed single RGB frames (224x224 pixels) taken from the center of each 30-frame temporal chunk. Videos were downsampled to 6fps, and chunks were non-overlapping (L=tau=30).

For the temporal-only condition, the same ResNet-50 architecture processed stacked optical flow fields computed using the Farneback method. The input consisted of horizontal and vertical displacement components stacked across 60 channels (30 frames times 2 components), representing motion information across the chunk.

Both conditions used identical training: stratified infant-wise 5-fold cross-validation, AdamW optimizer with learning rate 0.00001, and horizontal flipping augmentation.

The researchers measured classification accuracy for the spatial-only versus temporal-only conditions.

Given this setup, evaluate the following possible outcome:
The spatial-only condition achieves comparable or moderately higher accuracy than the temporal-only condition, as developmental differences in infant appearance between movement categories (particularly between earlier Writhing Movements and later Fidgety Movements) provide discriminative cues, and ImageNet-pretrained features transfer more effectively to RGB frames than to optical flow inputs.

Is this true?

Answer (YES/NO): YES